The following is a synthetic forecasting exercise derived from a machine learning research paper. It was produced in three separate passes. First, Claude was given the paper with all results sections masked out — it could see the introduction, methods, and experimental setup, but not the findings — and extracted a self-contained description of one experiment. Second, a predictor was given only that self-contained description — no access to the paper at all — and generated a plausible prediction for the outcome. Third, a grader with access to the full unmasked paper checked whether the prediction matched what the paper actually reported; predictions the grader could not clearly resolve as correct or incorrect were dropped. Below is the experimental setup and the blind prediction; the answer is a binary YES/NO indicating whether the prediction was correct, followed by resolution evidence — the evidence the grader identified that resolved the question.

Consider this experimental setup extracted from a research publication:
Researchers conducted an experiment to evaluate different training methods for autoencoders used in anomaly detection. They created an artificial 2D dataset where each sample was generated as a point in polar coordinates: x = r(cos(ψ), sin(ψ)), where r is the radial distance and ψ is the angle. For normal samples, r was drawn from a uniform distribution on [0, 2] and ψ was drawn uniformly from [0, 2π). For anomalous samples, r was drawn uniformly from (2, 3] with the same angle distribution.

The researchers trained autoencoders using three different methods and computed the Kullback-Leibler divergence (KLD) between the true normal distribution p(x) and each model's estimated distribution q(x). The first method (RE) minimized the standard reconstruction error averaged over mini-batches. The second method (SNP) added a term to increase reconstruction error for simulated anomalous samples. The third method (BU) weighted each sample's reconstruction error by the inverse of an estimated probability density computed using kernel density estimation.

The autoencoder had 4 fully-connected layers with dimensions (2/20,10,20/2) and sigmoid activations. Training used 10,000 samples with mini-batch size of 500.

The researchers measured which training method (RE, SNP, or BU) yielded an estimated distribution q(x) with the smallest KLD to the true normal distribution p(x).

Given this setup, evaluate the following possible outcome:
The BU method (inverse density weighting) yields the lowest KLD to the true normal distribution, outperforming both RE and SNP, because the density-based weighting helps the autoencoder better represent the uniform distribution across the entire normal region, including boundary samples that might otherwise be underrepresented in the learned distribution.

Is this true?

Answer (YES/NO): NO